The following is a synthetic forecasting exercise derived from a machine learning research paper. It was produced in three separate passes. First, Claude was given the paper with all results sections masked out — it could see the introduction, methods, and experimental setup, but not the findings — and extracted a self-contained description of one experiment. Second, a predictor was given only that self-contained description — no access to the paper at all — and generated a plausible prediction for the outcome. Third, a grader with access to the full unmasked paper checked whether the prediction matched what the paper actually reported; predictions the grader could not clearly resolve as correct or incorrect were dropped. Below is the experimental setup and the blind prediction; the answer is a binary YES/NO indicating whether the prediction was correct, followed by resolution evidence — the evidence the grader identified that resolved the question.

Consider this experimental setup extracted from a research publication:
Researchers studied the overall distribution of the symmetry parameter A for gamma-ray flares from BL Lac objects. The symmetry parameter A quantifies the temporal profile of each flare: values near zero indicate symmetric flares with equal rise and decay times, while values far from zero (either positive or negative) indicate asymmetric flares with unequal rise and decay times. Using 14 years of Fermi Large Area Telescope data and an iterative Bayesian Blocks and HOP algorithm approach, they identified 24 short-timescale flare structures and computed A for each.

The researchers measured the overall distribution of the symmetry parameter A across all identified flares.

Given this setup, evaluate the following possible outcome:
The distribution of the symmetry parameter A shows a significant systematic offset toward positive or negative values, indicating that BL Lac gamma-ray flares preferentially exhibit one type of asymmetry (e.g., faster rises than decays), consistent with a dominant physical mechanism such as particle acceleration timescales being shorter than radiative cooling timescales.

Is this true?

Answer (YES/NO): NO